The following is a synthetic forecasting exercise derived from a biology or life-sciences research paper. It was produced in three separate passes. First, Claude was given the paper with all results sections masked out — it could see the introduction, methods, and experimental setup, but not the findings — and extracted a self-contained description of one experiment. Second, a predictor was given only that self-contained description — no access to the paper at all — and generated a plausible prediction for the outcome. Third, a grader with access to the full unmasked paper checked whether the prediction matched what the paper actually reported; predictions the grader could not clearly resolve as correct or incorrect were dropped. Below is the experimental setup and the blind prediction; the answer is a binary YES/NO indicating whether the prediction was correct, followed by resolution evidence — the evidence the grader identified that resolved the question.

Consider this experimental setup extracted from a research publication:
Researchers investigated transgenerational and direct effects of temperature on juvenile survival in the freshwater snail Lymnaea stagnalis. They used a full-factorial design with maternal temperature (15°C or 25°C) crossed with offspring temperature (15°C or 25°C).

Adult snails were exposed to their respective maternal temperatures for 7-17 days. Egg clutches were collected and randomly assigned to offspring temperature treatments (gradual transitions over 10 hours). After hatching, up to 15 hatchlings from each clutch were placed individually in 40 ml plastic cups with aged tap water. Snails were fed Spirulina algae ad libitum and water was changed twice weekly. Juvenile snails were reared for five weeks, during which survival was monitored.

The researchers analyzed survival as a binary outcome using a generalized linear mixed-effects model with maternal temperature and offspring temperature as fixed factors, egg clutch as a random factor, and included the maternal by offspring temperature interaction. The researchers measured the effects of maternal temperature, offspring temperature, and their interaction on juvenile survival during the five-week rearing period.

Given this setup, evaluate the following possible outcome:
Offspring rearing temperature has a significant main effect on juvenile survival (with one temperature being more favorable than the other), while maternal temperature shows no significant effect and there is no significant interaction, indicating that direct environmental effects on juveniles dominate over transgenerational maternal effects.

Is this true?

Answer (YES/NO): NO